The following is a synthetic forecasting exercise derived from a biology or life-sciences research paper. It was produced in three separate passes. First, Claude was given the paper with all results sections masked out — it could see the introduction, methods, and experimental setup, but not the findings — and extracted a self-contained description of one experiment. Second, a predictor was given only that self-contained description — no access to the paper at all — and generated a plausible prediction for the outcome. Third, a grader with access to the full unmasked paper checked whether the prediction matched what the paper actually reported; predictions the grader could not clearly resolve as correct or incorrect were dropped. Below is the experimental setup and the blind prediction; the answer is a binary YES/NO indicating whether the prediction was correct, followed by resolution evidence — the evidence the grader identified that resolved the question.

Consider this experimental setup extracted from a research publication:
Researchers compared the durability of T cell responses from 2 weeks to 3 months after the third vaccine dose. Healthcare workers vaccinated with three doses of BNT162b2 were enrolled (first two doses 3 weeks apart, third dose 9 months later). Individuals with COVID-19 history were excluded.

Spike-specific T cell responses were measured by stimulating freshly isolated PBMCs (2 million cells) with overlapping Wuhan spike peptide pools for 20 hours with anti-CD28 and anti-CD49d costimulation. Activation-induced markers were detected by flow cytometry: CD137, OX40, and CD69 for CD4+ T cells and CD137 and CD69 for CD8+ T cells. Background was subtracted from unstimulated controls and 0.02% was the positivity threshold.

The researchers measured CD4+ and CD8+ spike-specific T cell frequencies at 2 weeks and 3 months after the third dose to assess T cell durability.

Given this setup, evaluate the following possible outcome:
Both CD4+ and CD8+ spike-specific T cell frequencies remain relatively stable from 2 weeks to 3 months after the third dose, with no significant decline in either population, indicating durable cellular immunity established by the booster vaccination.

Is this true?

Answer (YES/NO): NO